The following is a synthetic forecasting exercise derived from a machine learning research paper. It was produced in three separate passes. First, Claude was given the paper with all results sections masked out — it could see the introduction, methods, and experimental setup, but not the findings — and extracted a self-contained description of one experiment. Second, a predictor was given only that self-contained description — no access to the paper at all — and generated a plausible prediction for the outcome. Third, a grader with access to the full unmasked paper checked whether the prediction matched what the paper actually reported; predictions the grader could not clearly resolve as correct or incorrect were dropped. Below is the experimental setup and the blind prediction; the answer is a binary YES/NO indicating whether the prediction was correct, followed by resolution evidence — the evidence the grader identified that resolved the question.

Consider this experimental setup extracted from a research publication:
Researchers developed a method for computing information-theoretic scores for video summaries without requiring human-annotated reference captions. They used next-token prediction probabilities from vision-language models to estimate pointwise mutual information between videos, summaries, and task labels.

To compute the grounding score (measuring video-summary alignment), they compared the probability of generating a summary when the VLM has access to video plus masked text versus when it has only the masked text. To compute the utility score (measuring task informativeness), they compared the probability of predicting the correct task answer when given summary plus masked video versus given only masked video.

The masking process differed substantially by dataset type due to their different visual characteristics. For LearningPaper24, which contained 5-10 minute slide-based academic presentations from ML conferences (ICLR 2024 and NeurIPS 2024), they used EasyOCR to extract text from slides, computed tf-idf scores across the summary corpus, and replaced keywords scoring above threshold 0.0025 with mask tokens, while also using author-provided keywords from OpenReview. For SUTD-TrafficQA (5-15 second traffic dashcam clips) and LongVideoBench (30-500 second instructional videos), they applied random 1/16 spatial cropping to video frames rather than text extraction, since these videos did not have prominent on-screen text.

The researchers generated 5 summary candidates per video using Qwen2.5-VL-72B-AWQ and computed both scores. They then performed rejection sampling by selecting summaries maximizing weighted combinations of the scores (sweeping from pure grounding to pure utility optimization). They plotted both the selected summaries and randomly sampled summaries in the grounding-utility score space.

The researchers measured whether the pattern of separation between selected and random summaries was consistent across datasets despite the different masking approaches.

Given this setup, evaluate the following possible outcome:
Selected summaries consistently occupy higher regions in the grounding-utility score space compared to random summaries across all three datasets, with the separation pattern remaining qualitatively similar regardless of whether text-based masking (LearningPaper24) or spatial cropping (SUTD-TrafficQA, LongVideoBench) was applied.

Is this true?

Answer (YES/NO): YES